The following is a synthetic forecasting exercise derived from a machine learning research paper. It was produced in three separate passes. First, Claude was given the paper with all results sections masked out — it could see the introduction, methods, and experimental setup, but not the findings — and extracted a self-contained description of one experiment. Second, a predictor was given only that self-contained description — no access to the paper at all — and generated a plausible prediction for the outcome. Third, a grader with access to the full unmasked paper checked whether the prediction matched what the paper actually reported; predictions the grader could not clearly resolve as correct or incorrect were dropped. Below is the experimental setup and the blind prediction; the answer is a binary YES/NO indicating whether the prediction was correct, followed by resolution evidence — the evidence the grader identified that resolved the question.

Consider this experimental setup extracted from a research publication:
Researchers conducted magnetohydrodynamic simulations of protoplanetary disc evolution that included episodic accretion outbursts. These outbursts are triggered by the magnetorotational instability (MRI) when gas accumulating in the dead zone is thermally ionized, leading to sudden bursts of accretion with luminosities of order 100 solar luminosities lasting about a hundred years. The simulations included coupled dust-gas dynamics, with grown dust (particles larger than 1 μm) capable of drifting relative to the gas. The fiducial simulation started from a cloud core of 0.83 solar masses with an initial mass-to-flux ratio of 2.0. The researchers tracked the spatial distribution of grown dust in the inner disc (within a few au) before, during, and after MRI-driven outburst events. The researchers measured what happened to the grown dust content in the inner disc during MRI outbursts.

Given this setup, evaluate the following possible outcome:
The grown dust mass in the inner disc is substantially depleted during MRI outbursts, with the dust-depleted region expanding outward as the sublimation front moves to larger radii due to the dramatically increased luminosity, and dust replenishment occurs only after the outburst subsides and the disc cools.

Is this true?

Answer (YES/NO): NO